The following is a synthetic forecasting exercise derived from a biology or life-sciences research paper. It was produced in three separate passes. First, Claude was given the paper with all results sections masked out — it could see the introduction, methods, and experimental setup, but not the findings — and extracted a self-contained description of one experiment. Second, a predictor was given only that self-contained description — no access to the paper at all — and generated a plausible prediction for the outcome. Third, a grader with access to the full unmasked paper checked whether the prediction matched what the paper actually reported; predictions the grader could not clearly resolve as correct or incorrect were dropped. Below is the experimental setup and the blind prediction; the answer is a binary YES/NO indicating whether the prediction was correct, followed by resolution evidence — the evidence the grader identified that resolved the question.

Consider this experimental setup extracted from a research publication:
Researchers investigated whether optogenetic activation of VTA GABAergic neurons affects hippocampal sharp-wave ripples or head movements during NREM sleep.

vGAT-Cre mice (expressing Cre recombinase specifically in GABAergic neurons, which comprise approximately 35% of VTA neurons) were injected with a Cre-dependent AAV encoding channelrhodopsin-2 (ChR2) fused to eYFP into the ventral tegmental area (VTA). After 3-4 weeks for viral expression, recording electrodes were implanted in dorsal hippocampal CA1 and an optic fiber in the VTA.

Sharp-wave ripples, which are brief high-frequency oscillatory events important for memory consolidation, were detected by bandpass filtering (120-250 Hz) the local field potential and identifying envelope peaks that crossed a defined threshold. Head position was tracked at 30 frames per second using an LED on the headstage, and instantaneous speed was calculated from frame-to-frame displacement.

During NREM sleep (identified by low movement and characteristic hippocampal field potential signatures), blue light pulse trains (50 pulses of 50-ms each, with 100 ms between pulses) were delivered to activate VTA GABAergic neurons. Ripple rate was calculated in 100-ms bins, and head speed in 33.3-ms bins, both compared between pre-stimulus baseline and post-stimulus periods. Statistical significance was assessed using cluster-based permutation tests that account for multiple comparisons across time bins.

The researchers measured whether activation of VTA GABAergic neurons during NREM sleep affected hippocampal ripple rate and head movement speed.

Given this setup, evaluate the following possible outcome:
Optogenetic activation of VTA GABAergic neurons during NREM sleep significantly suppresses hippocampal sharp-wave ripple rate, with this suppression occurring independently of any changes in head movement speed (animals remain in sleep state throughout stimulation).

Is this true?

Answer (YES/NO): NO